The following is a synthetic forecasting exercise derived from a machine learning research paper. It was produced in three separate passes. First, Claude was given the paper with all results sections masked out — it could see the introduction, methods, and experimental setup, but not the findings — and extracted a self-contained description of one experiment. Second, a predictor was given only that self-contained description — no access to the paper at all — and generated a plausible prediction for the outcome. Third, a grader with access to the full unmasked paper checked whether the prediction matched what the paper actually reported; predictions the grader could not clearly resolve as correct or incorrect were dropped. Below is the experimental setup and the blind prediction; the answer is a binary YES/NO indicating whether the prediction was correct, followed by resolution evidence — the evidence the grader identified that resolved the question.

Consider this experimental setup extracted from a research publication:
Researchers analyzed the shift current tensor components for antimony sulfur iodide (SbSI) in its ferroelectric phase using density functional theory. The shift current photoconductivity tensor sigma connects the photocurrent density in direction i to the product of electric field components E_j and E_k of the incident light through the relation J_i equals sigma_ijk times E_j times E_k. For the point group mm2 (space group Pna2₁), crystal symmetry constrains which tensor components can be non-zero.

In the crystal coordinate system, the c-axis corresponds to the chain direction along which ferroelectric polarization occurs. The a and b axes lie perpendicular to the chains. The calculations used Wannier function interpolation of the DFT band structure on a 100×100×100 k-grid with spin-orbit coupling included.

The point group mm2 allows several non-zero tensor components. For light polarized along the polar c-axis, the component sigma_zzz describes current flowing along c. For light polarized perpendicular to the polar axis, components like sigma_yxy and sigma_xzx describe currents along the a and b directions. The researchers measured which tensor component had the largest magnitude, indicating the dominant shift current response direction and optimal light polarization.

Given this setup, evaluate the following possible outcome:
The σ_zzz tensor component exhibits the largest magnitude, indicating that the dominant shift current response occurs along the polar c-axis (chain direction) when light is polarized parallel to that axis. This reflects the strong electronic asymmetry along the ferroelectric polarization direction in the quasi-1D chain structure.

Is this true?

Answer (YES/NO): YES